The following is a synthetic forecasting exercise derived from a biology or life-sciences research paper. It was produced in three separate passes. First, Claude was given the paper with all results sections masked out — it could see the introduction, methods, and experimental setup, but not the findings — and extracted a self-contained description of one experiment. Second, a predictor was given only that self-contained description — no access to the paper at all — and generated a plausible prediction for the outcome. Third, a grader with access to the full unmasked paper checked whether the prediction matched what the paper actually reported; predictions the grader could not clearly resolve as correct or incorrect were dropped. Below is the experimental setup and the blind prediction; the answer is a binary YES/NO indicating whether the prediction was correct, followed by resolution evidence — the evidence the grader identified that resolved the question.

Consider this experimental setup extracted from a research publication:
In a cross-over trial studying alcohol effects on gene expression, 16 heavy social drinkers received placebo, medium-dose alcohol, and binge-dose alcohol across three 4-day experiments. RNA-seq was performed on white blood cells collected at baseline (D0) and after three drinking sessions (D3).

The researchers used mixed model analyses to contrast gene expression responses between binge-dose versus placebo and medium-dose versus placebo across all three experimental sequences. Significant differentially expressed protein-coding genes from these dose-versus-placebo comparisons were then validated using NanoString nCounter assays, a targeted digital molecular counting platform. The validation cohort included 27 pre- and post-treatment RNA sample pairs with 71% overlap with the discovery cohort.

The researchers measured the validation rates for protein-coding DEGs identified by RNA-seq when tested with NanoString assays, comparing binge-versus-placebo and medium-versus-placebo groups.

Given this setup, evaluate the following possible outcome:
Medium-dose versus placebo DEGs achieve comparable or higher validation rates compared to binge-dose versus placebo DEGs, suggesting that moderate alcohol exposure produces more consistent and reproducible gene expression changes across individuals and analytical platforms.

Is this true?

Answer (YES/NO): NO